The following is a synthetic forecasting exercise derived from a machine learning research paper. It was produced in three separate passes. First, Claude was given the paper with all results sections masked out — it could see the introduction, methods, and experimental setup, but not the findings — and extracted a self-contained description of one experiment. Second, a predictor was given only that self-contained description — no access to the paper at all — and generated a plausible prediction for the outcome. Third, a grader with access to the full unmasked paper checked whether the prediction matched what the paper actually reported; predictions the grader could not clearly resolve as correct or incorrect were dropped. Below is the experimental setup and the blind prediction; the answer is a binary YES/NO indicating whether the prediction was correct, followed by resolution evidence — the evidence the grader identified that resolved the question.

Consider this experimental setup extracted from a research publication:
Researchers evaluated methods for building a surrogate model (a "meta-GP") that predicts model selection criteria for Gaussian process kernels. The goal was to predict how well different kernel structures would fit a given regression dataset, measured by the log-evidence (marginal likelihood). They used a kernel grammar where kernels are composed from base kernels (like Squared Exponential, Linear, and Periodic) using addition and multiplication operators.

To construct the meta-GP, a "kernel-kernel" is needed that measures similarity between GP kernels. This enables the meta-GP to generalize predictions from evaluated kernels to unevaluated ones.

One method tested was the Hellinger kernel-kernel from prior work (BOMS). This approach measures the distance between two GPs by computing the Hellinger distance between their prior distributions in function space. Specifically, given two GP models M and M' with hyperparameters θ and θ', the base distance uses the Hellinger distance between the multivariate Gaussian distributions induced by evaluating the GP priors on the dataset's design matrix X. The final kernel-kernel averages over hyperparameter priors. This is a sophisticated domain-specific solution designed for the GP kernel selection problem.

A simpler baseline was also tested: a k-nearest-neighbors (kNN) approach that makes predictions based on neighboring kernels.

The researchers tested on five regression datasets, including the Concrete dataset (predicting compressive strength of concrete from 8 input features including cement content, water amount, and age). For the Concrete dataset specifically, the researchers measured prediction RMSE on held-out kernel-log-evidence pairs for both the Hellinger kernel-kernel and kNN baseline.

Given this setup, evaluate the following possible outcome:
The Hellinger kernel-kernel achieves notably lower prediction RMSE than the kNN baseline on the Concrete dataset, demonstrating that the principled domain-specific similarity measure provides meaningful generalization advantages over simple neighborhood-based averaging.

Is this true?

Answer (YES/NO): NO